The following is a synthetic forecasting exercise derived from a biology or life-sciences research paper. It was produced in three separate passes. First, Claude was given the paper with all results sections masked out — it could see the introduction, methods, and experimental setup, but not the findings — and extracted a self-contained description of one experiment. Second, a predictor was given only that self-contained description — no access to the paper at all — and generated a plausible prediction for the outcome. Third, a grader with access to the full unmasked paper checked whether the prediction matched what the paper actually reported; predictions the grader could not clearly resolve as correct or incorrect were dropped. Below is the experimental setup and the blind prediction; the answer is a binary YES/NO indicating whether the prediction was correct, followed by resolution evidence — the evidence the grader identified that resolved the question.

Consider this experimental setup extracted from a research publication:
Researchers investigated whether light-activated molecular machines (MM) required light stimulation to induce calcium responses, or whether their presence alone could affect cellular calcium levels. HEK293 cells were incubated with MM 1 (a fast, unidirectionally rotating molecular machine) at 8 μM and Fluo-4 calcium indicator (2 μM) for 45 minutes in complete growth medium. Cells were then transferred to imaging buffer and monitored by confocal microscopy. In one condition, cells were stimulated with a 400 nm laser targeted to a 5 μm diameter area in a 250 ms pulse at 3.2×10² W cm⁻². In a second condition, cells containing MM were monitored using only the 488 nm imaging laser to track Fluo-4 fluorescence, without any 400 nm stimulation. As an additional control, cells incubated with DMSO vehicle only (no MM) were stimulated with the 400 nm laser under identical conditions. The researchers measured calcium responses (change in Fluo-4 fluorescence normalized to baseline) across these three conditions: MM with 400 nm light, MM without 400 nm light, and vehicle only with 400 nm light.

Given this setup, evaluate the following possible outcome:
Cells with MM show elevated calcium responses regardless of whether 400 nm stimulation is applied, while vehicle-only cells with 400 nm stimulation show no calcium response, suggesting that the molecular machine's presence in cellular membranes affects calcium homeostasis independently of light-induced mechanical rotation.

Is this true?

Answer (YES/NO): NO